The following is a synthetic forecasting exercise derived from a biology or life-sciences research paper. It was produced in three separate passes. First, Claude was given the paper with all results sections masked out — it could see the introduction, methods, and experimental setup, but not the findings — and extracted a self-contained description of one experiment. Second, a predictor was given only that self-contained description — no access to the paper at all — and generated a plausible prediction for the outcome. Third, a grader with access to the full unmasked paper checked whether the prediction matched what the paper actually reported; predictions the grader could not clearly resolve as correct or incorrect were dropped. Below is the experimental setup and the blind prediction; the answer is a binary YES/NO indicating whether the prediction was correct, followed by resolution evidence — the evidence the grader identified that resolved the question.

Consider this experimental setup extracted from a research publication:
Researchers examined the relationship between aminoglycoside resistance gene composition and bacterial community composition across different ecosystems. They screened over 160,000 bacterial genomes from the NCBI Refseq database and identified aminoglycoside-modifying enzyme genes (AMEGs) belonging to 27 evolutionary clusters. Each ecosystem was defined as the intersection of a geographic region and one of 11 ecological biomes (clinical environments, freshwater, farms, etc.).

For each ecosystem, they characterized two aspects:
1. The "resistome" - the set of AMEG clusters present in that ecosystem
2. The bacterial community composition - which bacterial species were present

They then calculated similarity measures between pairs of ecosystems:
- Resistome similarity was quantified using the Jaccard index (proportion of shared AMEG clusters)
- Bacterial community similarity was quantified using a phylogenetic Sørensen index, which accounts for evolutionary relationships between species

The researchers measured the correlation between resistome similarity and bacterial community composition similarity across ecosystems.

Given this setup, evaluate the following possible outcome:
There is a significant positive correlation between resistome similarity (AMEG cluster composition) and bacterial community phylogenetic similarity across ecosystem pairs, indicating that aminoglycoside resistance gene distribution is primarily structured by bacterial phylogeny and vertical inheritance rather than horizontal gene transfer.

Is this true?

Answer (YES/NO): NO